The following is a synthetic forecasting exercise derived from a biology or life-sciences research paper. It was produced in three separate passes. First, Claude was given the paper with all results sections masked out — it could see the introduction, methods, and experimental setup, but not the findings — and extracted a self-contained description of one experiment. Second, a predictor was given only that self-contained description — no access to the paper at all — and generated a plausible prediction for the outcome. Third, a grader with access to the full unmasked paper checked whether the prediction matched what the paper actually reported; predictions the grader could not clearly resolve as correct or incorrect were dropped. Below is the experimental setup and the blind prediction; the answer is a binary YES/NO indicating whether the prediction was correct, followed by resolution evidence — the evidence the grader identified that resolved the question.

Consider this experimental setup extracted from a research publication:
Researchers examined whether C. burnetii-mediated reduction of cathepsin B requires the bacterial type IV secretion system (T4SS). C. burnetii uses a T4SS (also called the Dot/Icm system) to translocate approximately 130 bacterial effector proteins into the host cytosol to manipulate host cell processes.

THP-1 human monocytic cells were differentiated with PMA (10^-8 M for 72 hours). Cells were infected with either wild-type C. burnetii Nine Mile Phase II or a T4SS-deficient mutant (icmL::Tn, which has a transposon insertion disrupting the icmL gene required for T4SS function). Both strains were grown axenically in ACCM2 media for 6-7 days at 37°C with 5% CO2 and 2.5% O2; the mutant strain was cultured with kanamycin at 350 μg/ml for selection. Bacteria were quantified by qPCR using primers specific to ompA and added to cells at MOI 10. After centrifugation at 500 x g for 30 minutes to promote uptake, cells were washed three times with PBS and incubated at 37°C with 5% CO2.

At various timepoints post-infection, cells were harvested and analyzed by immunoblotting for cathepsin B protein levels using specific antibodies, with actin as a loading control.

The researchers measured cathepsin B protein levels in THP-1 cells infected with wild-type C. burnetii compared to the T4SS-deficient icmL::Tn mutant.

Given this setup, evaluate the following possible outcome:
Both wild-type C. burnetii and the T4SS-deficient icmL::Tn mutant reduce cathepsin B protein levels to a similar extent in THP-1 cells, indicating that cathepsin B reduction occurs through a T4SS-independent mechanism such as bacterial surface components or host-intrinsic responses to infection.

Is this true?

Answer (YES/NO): NO